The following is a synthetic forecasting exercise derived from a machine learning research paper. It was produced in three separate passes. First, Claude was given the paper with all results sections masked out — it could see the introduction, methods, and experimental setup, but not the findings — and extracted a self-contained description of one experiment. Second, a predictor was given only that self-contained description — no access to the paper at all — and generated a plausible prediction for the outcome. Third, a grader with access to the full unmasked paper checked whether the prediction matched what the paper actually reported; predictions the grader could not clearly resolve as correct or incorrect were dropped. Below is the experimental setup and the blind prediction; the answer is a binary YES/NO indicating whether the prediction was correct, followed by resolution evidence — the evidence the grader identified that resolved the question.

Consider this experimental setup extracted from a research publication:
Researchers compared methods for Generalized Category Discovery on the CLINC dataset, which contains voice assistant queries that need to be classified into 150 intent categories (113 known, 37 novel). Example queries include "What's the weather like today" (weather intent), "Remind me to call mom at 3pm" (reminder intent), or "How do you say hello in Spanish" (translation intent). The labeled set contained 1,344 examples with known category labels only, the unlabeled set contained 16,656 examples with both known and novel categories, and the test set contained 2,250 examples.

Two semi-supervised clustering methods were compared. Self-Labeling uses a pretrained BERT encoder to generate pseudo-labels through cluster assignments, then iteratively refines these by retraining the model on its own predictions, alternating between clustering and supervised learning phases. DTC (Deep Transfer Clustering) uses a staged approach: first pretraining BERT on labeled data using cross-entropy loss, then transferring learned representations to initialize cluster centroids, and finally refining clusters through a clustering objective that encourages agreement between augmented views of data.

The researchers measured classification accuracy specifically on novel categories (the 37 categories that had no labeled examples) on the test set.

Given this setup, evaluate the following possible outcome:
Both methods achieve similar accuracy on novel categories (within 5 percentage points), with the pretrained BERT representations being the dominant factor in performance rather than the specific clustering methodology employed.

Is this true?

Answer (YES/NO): NO